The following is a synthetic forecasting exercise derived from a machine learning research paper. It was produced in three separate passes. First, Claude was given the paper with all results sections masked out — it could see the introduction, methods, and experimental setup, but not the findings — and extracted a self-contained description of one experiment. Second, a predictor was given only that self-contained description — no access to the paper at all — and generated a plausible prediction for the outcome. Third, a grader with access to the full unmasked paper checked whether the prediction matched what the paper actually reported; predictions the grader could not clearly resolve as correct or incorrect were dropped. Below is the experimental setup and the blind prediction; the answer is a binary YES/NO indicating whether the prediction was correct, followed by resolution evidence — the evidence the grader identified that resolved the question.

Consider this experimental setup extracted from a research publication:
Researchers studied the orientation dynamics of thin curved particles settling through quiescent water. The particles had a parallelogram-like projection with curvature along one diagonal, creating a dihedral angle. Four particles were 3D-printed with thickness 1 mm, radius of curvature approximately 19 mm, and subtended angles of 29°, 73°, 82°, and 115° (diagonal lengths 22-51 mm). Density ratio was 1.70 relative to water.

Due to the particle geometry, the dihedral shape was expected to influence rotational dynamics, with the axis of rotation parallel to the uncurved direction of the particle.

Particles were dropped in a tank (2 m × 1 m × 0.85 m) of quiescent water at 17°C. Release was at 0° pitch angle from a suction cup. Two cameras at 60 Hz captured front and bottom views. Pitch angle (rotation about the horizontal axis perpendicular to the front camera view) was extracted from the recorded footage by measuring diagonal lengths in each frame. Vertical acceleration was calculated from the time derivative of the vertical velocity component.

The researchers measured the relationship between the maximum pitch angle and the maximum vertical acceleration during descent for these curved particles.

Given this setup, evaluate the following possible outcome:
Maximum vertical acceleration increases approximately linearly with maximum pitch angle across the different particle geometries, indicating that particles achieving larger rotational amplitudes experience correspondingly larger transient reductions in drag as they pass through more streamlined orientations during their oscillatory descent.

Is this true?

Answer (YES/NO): YES